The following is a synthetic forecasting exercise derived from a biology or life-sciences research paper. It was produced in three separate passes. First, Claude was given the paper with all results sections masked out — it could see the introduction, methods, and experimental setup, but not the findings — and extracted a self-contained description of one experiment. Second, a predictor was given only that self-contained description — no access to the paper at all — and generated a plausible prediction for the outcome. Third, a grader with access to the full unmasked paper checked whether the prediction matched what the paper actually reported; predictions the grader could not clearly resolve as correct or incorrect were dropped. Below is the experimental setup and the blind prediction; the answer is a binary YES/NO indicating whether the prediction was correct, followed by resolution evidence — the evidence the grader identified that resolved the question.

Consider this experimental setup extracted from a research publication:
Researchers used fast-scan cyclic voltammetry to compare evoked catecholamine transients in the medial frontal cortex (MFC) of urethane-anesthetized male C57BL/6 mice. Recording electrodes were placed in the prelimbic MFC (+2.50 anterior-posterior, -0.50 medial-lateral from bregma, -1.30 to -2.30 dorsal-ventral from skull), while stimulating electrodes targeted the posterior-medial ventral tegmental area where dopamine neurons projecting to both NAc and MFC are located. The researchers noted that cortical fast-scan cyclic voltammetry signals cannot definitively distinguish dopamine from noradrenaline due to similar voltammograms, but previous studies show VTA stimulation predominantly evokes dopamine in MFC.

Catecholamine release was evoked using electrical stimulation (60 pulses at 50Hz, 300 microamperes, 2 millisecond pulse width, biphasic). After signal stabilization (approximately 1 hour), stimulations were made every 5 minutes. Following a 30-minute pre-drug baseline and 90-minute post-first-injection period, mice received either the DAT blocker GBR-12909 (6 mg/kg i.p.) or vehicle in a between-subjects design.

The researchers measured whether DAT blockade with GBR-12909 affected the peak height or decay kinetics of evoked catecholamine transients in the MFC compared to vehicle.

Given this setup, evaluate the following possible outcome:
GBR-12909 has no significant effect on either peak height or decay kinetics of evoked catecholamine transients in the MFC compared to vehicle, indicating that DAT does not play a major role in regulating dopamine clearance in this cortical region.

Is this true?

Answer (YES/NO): YES